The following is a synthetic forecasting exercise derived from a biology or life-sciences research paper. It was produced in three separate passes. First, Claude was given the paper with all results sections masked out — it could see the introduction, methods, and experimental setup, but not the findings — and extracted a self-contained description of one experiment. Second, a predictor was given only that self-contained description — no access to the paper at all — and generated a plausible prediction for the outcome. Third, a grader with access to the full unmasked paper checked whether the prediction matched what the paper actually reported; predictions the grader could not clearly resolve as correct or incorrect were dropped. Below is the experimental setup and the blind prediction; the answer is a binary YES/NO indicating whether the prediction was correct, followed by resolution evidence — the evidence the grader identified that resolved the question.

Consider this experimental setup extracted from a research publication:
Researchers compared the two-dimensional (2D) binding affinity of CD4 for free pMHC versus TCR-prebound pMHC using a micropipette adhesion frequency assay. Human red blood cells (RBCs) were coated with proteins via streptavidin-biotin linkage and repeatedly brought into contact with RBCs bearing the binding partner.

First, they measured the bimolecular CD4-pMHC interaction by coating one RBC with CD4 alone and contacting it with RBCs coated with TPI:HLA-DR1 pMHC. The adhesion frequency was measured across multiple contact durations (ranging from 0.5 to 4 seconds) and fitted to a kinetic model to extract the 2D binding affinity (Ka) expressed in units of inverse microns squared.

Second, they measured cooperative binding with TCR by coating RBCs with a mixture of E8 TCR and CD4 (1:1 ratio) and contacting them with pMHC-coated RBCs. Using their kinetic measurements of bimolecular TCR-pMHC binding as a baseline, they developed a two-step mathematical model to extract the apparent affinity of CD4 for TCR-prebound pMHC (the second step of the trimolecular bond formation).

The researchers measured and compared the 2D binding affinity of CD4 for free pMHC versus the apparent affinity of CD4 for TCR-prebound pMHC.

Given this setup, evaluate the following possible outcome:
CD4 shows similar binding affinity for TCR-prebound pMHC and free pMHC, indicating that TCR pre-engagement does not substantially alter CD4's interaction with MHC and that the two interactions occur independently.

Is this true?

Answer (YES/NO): NO